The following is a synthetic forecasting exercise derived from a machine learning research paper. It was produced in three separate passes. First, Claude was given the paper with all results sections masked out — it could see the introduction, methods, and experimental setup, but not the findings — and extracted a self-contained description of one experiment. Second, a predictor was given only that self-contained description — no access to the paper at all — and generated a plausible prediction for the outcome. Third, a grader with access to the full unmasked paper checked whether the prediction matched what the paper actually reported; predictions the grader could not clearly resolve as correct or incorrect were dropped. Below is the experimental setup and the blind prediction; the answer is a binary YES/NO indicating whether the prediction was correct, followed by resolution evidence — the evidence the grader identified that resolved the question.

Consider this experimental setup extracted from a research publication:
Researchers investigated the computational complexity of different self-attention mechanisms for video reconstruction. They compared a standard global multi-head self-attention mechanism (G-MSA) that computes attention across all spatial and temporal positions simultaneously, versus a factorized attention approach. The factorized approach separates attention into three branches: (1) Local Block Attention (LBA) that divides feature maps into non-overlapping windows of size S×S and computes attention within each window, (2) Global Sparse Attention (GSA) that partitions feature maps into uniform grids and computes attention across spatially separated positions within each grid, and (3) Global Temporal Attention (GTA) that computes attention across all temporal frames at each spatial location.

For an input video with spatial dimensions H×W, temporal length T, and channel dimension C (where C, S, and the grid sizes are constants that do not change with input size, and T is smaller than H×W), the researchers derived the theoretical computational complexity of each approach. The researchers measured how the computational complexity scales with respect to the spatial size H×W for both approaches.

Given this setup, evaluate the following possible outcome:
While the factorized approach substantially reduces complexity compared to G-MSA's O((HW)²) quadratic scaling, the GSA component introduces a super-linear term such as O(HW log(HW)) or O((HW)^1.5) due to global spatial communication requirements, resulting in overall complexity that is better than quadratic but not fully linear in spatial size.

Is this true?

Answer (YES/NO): NO